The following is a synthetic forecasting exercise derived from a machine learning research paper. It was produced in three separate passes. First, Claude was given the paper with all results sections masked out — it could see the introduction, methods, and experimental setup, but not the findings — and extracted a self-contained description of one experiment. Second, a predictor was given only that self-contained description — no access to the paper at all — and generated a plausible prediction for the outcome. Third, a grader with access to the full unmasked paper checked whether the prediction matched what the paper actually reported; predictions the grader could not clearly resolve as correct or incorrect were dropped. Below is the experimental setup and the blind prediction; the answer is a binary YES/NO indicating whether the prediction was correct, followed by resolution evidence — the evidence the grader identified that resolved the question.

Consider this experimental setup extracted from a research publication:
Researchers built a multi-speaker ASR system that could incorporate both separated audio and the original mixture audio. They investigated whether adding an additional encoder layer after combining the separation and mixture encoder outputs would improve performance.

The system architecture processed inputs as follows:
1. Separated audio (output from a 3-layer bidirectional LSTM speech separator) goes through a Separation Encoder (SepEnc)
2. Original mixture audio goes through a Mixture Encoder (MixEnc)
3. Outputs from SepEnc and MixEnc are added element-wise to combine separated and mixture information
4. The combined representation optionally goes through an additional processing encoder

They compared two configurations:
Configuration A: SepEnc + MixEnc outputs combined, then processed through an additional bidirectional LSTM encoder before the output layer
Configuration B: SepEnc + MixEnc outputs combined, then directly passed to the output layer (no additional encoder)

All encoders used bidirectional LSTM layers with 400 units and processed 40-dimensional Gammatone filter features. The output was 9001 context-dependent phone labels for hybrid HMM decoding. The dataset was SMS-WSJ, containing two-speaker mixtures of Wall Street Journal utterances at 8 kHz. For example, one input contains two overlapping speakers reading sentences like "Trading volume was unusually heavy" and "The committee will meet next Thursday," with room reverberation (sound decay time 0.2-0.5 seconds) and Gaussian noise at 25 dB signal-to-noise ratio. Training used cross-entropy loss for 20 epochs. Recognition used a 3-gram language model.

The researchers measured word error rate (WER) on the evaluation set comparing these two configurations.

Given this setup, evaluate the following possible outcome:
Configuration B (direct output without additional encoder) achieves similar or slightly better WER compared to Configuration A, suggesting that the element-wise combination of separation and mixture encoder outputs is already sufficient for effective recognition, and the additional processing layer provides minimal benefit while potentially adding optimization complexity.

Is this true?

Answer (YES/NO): YES